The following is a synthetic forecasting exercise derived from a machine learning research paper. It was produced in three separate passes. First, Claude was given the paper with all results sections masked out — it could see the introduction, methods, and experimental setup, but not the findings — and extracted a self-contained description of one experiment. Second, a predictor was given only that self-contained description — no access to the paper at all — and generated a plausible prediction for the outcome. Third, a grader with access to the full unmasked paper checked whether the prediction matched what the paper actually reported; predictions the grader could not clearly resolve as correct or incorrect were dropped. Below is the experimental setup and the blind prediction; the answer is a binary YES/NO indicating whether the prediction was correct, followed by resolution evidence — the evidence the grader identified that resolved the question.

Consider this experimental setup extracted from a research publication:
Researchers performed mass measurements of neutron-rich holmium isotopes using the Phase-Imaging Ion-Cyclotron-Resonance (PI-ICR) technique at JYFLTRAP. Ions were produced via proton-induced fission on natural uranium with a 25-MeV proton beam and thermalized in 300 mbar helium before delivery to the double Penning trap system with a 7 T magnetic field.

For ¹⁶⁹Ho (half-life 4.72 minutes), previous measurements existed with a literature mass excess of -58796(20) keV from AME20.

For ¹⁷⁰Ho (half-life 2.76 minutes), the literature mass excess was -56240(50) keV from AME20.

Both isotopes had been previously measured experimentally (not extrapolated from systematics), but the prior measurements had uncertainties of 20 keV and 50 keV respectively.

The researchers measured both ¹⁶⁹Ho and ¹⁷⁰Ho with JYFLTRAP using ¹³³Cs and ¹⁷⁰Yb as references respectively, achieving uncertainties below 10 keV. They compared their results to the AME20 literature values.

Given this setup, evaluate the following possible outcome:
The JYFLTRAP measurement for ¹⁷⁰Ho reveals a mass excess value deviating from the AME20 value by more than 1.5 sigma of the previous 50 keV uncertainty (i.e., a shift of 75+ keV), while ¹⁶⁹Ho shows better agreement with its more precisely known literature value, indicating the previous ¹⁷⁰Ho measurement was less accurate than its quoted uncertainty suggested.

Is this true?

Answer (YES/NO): NO